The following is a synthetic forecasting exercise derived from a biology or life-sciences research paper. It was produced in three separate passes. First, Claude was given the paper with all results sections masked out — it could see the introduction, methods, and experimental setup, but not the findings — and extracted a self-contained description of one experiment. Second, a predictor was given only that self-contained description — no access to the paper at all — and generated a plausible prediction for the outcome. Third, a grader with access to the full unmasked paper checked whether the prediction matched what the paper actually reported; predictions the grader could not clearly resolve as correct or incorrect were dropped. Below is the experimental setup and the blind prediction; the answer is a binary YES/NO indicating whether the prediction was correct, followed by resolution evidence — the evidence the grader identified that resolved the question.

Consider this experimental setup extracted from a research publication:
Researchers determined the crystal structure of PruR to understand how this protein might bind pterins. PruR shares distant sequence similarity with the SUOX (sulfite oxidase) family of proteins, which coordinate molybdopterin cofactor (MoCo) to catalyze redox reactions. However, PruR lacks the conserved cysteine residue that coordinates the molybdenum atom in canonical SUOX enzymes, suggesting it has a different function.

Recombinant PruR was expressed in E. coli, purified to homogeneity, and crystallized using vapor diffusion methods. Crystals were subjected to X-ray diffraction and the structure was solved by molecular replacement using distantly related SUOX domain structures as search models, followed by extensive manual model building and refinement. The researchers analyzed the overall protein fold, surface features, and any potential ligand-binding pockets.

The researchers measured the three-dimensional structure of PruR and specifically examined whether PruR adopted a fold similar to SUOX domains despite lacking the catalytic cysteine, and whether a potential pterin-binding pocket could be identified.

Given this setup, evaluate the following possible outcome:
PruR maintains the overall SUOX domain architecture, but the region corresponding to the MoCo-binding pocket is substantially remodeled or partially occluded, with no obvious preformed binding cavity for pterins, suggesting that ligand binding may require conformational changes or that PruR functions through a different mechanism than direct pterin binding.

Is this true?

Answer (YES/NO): NO